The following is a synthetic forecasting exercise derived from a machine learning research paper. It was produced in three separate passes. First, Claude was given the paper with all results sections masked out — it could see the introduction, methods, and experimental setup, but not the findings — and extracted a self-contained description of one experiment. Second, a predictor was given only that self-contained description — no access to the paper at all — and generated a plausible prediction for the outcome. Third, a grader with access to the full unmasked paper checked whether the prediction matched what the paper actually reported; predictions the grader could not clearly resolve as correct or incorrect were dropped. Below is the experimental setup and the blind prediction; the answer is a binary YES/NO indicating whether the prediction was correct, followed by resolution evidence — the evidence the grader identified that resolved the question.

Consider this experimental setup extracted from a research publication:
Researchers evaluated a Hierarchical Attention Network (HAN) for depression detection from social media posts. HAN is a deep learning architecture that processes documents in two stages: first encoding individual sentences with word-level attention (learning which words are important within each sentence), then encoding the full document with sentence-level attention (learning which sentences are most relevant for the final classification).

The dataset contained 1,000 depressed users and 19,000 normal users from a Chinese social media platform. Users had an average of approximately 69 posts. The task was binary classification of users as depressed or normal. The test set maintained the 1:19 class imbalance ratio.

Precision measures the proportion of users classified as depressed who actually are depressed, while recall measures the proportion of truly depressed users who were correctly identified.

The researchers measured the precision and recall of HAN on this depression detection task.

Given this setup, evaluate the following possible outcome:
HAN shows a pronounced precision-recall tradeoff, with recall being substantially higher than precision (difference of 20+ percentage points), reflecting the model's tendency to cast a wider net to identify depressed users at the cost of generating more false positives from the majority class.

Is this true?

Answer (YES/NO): NO